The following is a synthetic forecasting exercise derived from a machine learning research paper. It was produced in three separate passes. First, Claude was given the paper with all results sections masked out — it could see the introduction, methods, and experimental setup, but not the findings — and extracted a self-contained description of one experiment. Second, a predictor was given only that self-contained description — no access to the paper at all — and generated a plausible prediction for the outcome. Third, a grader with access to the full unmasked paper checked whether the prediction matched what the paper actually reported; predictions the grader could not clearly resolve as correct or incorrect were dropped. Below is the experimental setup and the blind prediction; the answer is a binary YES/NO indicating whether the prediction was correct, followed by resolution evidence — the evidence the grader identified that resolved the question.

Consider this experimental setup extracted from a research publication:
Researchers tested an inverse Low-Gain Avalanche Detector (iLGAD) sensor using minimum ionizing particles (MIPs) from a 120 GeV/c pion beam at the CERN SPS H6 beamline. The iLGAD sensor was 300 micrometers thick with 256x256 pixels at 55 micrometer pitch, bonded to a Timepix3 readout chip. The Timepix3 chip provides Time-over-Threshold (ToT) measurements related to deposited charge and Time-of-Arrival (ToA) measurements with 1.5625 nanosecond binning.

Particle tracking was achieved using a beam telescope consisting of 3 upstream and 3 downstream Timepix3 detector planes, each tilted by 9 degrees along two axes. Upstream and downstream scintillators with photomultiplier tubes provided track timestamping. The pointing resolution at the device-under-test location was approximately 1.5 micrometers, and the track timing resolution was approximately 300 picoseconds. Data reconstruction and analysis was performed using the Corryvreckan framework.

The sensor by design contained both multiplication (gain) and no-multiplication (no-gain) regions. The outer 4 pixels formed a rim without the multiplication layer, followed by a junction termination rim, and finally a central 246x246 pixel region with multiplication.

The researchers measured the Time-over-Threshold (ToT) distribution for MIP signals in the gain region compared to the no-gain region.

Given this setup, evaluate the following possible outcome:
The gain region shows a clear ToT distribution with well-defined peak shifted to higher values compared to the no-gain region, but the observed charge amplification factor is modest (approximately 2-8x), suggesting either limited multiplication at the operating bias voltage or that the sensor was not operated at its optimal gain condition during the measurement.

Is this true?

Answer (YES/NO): YES